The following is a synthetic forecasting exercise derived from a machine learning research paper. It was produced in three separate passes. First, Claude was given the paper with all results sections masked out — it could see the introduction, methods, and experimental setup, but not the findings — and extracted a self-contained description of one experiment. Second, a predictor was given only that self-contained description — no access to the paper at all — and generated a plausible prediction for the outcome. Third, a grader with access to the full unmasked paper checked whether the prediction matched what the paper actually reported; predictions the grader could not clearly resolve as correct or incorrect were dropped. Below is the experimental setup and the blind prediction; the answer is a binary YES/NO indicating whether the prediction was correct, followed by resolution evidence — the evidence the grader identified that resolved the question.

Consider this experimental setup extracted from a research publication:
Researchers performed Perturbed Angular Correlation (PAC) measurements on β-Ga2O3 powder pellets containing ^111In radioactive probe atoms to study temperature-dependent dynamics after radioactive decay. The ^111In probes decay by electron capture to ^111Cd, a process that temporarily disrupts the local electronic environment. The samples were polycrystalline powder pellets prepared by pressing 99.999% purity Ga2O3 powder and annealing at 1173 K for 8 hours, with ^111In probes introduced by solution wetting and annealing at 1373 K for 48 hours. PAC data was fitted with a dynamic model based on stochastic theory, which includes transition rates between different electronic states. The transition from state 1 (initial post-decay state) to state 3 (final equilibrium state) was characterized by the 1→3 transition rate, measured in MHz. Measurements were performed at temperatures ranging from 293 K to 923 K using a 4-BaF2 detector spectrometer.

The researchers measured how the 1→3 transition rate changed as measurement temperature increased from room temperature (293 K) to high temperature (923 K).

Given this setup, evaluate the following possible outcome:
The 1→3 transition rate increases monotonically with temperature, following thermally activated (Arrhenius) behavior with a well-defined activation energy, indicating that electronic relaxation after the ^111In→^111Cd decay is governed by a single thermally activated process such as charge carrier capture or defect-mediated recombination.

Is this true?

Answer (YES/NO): NO